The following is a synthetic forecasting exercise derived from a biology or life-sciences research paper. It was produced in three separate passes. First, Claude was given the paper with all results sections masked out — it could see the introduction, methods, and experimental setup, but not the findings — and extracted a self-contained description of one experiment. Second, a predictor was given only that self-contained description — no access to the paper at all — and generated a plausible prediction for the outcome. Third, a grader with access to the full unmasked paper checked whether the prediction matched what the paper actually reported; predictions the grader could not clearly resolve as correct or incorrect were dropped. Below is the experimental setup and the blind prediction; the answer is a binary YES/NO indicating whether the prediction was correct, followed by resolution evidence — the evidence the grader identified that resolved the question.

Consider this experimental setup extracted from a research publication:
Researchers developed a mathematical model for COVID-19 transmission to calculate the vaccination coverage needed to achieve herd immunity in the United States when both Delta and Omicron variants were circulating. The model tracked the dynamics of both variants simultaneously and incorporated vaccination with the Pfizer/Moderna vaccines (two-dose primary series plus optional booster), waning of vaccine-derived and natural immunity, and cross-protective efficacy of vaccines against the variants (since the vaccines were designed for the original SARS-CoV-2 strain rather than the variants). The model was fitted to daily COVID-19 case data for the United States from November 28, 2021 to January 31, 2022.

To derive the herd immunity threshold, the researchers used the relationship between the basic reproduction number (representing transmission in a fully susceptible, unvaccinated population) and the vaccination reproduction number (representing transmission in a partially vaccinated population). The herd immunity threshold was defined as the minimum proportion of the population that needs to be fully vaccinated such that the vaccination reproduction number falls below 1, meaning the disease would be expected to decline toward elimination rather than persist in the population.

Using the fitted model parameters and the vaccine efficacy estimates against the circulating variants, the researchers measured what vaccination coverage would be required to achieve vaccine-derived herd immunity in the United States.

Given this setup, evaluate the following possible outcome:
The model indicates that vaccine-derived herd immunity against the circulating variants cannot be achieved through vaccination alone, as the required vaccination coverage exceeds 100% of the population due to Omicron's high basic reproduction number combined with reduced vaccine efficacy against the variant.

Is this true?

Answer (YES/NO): NO